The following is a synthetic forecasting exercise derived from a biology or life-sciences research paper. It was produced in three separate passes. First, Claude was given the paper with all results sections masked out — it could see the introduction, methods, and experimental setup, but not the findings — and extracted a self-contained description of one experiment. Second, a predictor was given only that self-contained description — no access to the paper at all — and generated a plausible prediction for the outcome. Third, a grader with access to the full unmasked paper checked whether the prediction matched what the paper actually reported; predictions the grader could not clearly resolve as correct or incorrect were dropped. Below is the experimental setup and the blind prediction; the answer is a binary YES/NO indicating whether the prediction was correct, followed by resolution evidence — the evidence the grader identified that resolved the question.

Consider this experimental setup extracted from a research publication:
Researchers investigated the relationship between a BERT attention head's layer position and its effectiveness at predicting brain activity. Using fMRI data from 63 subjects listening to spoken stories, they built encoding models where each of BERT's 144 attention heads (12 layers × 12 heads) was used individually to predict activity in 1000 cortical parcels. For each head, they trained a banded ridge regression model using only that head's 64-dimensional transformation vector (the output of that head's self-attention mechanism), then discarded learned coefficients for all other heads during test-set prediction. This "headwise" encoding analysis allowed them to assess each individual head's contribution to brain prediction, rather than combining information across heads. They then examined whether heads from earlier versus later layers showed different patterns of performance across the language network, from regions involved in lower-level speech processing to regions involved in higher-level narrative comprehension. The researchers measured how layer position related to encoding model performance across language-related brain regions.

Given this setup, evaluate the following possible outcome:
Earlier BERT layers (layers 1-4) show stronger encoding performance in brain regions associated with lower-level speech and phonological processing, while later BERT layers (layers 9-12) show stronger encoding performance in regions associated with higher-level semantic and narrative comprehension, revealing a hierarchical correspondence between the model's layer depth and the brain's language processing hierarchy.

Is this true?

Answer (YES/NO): NO